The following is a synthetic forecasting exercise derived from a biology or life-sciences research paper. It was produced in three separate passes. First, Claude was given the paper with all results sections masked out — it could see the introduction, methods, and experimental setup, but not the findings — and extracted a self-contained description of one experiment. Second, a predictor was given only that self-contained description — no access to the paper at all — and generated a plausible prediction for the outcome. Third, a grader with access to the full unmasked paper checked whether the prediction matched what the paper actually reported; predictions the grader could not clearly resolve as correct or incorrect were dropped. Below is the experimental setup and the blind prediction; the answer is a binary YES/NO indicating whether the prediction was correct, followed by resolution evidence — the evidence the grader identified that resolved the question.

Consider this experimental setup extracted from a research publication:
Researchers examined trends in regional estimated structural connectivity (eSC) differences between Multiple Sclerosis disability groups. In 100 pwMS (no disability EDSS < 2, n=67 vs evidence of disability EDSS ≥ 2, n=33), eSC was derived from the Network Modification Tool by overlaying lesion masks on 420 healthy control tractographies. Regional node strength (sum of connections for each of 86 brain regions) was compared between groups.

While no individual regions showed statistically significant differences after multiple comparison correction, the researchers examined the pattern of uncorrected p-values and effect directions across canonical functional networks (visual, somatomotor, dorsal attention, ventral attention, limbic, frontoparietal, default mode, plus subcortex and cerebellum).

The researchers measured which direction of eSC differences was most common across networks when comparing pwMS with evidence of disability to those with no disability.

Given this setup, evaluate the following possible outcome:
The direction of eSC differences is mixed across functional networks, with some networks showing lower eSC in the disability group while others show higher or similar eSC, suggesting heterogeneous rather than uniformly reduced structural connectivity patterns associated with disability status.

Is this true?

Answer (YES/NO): NO